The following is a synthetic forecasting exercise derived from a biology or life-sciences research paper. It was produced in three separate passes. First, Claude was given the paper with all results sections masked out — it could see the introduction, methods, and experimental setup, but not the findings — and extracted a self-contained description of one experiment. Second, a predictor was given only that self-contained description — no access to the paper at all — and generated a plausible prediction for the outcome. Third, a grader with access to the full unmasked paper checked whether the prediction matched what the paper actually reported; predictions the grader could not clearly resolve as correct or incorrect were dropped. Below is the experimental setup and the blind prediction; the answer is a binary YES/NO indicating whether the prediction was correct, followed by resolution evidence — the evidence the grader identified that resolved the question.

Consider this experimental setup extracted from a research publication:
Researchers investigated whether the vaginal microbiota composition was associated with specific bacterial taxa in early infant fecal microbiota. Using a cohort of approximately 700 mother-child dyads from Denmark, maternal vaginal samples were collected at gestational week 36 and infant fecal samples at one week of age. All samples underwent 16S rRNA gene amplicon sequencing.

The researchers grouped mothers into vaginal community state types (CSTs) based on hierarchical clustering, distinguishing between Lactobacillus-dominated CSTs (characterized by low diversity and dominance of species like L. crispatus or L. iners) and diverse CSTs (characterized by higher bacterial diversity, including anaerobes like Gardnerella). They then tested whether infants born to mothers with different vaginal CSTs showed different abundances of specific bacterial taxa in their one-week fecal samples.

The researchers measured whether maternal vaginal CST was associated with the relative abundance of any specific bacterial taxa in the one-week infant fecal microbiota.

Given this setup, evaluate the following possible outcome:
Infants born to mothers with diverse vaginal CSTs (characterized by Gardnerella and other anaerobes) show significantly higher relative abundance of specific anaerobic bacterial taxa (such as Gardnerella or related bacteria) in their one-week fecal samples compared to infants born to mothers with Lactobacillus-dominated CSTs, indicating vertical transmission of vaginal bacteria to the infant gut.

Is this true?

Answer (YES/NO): NO